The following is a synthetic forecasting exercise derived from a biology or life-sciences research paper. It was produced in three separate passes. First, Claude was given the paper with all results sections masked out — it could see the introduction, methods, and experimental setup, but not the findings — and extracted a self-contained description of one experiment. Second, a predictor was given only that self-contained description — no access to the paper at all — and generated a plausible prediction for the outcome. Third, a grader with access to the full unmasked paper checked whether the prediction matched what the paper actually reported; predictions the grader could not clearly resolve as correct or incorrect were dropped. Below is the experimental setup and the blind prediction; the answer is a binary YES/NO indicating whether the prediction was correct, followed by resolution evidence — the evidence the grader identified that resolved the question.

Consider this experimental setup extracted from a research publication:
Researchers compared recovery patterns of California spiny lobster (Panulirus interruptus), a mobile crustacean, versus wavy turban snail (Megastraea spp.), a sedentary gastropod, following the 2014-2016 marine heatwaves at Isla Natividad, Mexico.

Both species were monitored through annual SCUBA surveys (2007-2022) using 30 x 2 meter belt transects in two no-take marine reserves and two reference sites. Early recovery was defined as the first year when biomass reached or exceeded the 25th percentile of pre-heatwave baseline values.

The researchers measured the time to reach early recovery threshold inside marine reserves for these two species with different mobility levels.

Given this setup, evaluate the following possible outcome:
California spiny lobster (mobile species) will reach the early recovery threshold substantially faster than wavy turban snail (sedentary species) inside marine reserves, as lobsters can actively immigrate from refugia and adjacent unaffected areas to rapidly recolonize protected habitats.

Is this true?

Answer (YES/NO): NO